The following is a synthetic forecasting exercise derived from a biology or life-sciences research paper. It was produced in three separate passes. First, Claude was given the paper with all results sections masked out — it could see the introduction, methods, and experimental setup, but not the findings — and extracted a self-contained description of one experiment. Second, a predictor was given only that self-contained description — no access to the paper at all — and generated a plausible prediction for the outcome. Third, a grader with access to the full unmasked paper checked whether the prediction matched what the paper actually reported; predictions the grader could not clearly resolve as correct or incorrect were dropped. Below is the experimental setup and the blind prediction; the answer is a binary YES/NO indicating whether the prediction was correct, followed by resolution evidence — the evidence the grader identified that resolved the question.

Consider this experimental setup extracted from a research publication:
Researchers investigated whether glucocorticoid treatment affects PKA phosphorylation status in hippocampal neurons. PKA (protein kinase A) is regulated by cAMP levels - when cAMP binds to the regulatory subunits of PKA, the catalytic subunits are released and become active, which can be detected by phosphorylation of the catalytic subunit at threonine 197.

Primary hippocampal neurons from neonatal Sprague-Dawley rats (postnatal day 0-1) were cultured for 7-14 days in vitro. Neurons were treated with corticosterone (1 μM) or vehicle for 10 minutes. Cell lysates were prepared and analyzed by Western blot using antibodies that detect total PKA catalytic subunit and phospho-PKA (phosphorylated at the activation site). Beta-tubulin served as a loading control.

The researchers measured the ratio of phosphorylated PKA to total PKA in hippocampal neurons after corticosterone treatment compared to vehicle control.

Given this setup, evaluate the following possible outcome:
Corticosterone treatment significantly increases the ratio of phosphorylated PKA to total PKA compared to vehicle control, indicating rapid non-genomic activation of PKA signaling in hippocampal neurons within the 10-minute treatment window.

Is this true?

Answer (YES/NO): NO